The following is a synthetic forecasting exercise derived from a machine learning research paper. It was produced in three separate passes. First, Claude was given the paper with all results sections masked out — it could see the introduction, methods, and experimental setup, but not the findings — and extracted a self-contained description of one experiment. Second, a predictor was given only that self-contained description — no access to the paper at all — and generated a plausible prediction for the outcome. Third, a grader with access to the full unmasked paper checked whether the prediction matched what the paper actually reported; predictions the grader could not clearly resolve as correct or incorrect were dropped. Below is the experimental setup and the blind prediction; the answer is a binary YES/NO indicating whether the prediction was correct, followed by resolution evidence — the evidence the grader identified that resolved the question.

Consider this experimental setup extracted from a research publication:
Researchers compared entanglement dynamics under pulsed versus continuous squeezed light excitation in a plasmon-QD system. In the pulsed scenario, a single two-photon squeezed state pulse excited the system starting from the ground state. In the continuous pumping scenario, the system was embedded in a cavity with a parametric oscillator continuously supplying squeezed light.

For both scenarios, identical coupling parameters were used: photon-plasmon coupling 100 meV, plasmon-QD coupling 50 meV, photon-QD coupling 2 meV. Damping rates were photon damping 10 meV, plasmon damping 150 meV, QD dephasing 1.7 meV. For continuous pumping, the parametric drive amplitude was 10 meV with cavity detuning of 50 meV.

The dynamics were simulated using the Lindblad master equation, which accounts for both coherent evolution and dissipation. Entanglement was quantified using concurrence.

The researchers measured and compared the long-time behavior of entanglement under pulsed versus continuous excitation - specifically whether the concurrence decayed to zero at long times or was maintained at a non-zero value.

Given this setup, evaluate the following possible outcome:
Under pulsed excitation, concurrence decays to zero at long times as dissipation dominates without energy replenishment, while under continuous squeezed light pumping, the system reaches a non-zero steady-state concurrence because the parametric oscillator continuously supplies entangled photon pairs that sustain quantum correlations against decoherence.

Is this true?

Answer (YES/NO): YES